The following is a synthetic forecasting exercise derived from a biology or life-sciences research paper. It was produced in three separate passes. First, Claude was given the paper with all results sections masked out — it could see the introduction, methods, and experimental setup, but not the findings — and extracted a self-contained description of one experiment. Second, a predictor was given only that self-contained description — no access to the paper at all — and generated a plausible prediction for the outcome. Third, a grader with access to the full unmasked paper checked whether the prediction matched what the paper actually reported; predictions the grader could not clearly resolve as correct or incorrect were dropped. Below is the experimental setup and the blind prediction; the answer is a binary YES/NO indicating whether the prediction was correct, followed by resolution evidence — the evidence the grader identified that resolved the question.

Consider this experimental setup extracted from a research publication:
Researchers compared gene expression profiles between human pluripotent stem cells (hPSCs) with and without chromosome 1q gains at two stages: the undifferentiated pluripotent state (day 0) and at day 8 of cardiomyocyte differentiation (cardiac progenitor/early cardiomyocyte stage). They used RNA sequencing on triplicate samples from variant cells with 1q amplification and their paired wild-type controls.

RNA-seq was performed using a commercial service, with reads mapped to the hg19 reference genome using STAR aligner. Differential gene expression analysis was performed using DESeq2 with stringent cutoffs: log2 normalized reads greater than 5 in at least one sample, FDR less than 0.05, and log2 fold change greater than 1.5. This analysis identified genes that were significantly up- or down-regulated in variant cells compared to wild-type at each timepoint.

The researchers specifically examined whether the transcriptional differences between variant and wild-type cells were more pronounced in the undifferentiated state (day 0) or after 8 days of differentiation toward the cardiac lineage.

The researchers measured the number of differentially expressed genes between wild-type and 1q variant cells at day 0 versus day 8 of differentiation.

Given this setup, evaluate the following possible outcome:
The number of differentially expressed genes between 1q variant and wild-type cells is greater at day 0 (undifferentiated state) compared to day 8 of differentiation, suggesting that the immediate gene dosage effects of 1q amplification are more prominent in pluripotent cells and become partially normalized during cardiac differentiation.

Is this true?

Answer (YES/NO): NO